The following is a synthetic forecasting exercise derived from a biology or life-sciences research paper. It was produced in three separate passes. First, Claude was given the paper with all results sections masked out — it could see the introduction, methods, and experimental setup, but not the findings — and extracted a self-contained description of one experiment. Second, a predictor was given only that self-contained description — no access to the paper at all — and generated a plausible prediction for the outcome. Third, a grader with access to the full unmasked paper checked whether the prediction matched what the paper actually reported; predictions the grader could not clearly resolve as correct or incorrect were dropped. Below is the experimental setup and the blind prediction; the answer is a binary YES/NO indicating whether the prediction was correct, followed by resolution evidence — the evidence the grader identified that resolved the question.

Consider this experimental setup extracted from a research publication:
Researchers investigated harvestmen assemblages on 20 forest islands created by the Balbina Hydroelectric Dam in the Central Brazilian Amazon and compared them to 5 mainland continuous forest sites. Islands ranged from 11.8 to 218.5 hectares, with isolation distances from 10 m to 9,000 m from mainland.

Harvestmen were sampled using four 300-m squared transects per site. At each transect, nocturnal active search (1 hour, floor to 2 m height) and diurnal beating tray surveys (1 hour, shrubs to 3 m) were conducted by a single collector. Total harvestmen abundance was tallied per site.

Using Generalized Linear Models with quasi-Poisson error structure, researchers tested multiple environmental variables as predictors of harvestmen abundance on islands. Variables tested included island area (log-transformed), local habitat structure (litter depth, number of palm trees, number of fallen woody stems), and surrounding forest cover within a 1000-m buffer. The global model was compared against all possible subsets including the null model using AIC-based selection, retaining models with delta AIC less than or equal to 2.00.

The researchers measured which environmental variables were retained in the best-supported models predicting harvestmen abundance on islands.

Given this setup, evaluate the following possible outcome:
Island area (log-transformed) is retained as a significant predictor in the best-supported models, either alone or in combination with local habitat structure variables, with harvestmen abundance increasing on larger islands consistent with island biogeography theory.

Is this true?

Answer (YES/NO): YES